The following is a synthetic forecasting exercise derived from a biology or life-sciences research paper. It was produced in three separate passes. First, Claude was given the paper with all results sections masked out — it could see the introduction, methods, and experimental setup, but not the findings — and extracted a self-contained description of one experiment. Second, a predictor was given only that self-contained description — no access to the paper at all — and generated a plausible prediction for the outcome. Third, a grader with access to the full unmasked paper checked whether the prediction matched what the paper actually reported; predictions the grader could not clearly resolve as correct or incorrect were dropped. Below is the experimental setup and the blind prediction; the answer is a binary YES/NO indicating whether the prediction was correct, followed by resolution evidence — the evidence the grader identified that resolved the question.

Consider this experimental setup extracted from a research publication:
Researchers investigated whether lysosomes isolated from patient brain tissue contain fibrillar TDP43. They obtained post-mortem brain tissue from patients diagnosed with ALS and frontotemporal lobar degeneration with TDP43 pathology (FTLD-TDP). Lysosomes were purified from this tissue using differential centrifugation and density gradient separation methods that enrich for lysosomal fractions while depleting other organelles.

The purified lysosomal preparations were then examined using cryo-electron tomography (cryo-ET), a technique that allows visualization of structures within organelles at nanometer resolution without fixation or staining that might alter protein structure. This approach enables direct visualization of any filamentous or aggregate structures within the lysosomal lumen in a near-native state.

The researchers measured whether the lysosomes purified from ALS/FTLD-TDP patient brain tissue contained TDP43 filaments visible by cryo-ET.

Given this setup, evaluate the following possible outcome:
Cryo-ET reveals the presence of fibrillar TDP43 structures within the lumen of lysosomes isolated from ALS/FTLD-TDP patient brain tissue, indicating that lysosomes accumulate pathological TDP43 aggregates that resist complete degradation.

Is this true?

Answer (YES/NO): YES